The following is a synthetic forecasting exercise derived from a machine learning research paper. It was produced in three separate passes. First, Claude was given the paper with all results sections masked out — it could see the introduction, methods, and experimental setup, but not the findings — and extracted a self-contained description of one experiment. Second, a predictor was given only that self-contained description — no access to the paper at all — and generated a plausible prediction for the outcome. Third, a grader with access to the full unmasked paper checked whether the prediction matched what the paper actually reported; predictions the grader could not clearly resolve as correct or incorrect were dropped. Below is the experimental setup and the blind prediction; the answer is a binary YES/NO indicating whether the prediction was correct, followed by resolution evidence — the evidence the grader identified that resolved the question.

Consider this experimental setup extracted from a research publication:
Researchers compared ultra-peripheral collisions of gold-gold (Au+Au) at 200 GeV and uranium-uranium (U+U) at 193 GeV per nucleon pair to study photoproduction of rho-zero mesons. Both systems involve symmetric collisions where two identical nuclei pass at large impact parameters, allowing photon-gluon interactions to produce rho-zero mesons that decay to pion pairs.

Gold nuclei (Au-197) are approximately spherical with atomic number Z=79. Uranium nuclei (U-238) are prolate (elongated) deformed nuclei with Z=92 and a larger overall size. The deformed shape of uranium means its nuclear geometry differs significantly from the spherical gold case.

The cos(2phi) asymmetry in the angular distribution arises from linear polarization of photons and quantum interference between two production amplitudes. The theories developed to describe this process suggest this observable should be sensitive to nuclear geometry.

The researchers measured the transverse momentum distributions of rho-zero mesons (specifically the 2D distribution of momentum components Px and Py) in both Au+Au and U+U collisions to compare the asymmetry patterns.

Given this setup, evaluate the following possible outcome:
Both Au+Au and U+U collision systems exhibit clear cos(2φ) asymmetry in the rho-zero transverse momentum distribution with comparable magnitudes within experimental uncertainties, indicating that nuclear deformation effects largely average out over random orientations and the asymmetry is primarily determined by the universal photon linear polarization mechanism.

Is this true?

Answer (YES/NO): NO